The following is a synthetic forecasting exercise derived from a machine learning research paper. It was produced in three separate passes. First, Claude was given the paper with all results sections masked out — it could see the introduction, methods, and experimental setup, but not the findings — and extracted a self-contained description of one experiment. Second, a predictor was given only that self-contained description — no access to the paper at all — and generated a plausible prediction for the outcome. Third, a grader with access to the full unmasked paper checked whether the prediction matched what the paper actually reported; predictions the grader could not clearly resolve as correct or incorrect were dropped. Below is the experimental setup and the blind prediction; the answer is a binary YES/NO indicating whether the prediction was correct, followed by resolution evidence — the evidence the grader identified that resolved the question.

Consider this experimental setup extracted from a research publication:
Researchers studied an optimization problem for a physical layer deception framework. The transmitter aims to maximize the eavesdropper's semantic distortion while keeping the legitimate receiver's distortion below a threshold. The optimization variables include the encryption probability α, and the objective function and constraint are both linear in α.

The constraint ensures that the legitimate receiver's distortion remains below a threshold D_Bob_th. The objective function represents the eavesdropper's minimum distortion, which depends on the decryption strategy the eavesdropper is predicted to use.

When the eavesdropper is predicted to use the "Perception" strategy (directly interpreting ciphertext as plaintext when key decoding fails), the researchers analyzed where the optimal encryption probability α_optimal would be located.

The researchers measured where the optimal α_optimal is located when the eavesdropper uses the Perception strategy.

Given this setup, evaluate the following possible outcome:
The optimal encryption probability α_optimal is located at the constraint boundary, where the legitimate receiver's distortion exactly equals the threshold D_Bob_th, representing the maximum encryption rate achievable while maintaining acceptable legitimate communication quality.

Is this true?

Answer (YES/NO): NO